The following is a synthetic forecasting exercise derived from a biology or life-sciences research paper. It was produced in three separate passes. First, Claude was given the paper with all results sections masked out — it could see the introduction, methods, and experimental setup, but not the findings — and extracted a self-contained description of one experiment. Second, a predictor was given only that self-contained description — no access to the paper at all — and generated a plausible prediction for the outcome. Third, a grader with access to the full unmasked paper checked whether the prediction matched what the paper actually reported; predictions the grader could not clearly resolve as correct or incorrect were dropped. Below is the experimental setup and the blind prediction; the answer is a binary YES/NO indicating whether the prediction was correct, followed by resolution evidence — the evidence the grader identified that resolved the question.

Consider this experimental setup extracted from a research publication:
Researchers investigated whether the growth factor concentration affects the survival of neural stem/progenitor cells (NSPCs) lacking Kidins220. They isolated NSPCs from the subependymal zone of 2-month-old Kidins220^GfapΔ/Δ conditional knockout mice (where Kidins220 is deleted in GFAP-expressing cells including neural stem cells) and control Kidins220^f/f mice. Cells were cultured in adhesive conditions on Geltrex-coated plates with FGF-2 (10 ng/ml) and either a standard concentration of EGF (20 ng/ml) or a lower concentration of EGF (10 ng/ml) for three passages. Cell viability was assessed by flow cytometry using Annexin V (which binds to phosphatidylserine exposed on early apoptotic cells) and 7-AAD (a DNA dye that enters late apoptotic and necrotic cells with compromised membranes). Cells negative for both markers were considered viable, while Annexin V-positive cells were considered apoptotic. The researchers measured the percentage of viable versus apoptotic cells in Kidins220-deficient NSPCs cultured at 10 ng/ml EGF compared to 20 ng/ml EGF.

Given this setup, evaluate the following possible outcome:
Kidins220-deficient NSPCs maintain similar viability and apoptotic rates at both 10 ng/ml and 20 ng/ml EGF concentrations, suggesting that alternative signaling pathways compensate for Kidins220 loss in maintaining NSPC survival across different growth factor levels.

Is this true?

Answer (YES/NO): NO